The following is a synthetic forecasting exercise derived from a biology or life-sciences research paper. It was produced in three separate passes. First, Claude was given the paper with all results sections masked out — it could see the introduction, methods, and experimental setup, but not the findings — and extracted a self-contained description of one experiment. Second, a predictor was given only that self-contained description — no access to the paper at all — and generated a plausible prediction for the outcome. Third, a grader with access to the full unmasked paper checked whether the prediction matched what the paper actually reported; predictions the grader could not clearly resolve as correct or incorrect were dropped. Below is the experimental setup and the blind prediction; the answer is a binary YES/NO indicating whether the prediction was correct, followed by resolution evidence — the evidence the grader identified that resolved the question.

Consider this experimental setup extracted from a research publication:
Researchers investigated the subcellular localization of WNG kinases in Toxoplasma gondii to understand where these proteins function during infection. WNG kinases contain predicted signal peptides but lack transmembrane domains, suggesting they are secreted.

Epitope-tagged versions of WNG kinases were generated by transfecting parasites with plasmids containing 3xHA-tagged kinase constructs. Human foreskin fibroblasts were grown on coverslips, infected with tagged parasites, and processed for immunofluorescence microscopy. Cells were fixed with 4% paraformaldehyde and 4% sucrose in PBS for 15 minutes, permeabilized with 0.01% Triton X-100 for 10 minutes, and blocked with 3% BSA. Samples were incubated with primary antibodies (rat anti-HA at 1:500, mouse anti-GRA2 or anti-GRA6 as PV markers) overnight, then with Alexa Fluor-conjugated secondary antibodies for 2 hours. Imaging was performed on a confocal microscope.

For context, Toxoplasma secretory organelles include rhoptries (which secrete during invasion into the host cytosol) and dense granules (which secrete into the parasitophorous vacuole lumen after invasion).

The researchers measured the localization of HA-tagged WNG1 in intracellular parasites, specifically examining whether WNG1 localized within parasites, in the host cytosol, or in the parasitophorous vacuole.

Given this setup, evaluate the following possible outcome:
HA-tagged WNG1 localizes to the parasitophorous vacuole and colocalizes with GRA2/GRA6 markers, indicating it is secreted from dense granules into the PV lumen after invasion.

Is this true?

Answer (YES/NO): YES